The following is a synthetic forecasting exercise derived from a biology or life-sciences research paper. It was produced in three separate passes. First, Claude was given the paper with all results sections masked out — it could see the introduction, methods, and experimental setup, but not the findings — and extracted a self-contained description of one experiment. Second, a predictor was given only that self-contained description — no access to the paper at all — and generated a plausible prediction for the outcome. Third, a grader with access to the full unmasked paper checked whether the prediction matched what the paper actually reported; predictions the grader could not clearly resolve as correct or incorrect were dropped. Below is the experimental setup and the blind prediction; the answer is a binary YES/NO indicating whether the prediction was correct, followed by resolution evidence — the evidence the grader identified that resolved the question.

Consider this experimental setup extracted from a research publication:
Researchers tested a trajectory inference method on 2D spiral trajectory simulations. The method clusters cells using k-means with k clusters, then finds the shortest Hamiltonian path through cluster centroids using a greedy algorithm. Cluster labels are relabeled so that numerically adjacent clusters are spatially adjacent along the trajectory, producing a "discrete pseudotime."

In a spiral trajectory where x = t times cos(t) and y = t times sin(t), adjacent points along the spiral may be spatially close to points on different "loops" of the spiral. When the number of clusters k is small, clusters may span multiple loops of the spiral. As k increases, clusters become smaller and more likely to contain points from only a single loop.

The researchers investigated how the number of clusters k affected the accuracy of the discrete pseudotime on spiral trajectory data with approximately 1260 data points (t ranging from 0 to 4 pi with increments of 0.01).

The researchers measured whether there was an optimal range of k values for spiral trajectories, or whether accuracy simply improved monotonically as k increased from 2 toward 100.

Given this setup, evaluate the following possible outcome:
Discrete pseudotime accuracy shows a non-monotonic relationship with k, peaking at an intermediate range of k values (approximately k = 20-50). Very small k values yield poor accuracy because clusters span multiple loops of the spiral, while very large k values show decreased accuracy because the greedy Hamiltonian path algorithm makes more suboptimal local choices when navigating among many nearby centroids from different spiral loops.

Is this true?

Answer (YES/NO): NO